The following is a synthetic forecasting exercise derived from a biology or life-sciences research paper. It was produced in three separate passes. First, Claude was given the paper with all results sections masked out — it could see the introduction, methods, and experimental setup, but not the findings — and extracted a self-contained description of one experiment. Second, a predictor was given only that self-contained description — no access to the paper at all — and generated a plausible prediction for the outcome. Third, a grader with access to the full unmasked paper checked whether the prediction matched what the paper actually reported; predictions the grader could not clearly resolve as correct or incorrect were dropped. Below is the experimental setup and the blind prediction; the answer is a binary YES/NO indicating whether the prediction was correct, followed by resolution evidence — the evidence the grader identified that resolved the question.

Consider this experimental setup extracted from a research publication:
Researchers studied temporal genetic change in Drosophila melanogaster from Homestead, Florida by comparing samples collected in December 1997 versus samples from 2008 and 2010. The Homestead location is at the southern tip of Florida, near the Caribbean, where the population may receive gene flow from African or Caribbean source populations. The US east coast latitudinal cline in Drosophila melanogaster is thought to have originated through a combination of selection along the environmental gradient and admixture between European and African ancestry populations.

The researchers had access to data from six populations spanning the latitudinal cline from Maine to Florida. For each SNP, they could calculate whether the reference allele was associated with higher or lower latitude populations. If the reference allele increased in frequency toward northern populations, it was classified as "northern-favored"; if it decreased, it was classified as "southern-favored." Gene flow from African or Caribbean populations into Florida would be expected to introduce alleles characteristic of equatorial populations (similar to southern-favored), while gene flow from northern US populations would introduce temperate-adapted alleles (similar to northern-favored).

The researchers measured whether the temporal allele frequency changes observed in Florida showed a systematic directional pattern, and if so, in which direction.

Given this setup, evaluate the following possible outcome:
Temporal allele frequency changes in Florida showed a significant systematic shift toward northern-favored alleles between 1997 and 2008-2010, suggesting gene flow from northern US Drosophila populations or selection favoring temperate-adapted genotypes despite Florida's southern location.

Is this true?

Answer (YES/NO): NO